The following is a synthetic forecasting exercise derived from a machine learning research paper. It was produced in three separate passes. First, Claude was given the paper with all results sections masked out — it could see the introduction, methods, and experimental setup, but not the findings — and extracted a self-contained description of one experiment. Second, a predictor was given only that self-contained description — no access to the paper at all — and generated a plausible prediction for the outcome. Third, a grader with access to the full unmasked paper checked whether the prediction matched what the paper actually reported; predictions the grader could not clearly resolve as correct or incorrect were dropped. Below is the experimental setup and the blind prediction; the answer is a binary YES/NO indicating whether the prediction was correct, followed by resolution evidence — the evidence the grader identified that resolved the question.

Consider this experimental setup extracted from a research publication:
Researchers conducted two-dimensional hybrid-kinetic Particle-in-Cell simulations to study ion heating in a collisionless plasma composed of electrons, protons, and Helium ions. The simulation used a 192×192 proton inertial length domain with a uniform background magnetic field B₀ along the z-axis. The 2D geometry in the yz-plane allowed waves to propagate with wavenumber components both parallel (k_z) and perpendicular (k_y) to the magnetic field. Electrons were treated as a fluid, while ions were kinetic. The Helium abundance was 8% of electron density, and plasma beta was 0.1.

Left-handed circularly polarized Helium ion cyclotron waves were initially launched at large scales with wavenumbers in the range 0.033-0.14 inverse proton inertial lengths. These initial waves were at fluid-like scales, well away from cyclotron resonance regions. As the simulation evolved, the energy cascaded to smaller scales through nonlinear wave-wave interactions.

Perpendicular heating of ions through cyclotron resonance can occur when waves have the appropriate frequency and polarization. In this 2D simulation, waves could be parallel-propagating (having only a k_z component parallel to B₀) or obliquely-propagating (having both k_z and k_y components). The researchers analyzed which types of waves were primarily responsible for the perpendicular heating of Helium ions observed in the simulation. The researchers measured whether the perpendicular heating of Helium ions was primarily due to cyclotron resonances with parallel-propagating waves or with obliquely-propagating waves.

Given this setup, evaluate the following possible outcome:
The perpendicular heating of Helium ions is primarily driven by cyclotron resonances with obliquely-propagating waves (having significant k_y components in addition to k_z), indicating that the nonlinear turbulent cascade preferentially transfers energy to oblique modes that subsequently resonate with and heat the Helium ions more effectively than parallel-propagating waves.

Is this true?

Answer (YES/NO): YES